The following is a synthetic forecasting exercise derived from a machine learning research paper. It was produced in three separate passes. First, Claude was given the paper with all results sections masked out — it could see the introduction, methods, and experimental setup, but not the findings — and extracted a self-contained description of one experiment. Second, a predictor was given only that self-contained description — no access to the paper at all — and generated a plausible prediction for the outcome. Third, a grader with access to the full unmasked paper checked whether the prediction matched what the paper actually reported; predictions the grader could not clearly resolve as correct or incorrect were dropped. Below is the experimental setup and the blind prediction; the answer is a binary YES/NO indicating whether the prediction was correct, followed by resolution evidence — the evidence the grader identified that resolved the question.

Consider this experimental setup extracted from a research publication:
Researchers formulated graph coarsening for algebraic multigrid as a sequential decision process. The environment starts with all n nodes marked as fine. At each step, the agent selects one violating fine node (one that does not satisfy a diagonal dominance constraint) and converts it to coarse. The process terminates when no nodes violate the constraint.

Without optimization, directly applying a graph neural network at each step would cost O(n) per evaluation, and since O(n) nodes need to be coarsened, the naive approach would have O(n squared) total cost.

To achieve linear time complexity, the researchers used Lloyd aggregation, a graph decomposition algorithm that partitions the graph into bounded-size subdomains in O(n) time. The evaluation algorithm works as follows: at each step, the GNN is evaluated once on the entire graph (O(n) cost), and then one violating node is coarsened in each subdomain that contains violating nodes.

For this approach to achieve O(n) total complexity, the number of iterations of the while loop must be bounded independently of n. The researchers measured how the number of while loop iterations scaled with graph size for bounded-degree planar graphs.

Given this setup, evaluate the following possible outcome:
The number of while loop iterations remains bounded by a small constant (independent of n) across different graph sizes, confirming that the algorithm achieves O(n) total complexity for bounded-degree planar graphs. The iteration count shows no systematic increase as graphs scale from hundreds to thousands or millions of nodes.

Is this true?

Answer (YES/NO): YES